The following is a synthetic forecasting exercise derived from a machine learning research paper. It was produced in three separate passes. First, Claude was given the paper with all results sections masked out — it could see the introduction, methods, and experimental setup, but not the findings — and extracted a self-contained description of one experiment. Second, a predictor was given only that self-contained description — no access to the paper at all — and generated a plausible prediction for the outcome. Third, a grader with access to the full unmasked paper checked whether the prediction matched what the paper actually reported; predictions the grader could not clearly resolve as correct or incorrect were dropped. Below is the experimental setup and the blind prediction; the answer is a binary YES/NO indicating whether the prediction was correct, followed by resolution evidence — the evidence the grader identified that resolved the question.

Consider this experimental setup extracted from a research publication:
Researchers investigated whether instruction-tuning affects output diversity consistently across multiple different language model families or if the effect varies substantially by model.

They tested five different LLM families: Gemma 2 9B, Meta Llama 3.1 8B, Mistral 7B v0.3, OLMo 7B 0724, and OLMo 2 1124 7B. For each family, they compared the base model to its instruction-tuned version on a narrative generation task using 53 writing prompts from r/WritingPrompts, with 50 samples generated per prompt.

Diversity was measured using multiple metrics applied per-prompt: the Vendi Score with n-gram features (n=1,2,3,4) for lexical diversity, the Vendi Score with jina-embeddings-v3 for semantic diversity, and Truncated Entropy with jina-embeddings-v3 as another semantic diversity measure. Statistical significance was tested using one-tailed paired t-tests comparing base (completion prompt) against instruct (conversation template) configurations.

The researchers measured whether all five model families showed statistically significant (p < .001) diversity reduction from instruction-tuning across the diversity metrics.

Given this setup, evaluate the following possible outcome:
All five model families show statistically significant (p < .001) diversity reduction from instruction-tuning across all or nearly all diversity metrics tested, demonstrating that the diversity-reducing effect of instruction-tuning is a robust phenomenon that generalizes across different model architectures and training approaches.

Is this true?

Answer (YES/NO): YES